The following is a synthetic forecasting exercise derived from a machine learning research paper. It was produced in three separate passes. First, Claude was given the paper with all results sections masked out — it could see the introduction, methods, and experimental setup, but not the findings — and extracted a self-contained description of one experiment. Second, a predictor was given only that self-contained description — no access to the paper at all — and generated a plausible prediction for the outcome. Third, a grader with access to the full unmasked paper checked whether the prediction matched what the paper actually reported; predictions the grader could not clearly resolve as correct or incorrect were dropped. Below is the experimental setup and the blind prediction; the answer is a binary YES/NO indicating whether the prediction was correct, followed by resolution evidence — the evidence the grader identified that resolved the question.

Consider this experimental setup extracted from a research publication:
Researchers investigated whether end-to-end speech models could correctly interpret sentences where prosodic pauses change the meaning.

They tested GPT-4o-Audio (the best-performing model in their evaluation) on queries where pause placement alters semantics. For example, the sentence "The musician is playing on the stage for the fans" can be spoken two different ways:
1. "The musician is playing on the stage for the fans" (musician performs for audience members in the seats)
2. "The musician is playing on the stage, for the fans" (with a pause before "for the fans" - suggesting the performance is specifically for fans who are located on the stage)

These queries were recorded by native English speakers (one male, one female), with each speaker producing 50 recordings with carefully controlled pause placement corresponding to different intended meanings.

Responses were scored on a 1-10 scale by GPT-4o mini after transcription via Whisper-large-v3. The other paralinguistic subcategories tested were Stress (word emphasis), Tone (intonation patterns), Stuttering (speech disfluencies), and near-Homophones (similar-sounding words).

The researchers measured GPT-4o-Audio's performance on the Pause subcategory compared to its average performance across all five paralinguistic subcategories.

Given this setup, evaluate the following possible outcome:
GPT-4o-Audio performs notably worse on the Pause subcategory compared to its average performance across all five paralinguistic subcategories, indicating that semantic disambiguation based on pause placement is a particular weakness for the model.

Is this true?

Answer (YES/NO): YES